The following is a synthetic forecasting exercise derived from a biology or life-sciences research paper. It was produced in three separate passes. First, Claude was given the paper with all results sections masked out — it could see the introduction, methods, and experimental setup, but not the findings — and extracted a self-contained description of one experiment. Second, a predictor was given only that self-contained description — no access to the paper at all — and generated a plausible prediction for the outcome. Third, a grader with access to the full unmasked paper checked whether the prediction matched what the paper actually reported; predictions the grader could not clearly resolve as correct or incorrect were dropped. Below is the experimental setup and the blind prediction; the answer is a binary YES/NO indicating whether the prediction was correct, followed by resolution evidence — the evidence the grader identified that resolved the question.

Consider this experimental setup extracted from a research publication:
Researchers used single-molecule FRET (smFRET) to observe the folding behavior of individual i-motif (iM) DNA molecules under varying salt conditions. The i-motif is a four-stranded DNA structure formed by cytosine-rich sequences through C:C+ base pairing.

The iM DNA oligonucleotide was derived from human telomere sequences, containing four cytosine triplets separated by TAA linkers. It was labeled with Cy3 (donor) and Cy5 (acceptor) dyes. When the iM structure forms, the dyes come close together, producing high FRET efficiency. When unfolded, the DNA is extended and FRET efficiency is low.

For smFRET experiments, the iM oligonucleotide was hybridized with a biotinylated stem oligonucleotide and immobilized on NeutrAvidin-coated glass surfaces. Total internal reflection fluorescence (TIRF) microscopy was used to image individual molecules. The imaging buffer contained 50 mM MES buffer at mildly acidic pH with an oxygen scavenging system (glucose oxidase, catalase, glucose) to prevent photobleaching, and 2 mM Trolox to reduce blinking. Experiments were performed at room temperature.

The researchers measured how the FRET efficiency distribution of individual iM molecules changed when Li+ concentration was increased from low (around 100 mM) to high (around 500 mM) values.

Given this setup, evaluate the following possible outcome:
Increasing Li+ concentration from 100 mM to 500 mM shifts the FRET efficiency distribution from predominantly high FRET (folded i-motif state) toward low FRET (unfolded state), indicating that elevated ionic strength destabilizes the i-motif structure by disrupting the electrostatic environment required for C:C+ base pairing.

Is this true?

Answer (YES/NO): NO